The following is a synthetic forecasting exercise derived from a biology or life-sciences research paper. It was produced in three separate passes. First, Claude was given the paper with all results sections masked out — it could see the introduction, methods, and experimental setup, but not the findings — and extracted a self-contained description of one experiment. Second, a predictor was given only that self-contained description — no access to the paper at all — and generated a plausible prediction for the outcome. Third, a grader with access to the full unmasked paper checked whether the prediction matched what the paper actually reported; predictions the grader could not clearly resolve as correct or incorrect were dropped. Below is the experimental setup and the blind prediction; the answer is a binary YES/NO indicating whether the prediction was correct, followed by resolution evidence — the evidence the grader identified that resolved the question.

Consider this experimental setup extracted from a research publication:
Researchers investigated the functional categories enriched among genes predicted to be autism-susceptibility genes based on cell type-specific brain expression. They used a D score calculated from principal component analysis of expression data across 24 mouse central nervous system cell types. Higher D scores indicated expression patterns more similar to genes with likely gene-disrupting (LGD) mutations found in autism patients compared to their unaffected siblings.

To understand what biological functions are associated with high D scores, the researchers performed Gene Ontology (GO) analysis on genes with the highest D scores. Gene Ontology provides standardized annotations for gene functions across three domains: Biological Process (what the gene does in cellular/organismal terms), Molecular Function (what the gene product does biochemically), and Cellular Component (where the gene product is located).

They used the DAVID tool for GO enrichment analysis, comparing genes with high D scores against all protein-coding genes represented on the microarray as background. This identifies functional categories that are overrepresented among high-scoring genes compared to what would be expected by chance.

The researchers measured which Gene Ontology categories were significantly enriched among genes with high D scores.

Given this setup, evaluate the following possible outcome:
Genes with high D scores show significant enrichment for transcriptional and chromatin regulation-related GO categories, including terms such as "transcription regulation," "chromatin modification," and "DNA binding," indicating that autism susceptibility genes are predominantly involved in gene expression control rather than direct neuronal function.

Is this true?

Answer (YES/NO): YES